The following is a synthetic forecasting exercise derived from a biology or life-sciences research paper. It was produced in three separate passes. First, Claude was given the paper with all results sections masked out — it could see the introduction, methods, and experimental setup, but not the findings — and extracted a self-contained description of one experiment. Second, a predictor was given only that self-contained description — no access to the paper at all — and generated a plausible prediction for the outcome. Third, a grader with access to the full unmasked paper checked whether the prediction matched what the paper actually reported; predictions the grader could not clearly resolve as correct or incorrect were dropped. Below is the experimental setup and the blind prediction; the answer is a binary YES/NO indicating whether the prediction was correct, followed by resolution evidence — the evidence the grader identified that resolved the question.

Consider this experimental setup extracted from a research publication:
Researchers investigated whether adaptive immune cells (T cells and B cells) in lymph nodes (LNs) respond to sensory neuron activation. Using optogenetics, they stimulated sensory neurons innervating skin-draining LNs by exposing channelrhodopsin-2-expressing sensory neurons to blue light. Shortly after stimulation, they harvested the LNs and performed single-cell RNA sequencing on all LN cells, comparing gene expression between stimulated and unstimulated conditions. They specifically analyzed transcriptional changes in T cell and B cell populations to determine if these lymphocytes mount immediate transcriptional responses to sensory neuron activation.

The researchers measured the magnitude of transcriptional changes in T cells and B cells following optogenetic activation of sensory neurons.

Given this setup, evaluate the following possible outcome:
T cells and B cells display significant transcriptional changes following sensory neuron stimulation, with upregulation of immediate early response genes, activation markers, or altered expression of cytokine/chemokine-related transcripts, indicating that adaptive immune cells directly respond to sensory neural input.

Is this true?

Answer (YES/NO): NO